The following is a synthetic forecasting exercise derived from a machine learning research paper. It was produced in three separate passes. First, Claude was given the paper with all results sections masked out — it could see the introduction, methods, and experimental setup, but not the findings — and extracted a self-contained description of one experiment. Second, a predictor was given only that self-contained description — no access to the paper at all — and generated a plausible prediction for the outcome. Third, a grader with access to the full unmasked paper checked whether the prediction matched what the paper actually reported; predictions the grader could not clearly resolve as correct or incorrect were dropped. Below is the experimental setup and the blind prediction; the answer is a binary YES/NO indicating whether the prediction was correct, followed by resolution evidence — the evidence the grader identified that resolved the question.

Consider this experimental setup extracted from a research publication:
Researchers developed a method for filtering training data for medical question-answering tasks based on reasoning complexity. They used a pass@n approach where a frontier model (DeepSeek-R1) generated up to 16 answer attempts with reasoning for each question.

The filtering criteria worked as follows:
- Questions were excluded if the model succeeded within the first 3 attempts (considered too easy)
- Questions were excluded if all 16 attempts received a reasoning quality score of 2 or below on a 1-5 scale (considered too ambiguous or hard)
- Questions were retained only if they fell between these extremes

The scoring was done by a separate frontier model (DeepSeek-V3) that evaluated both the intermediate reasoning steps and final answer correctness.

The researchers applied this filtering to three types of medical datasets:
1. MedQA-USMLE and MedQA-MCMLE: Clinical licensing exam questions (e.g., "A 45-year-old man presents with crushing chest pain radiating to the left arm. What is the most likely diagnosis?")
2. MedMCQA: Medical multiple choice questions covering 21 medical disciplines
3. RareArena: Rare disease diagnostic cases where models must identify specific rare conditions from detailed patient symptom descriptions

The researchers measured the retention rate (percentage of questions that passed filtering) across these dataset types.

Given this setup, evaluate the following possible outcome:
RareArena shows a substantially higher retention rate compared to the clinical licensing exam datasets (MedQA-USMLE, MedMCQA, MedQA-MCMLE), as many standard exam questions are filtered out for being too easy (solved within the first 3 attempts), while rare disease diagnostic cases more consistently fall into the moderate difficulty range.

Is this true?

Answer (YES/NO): NO